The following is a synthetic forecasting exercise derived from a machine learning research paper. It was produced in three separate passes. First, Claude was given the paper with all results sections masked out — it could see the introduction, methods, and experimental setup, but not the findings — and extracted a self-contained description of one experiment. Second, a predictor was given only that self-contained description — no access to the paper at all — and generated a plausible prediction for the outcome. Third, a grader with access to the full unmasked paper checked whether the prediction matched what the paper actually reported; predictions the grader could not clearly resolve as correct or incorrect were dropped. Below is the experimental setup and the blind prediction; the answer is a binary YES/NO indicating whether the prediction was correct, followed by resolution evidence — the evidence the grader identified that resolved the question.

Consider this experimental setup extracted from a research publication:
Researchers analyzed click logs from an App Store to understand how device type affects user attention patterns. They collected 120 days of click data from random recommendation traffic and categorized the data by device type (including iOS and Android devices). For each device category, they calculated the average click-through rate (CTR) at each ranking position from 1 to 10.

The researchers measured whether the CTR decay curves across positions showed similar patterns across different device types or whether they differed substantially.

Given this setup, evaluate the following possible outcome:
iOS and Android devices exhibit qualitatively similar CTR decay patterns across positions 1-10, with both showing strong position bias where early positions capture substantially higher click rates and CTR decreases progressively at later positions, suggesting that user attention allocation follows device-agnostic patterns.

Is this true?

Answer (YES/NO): NO